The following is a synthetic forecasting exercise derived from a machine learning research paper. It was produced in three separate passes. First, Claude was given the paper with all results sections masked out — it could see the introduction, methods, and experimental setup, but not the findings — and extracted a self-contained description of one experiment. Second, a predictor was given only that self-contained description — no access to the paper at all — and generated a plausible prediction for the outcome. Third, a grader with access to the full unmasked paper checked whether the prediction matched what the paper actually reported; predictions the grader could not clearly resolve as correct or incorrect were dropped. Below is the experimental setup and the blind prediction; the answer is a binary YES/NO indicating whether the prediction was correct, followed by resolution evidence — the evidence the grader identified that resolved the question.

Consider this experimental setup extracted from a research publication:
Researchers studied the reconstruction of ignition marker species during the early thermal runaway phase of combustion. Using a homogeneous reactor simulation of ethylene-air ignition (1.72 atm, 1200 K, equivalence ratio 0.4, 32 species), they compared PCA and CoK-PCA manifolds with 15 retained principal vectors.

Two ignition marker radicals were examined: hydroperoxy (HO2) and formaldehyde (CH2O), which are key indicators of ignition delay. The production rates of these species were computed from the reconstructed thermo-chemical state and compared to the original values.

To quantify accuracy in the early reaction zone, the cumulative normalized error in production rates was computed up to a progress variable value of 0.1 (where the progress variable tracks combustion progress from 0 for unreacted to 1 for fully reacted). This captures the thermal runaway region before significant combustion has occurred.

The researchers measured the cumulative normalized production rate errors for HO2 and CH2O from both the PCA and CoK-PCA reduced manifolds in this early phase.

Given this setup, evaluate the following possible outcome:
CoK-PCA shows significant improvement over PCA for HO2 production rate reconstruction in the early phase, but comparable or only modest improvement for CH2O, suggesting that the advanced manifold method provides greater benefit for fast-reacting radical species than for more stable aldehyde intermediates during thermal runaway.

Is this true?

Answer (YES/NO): NO